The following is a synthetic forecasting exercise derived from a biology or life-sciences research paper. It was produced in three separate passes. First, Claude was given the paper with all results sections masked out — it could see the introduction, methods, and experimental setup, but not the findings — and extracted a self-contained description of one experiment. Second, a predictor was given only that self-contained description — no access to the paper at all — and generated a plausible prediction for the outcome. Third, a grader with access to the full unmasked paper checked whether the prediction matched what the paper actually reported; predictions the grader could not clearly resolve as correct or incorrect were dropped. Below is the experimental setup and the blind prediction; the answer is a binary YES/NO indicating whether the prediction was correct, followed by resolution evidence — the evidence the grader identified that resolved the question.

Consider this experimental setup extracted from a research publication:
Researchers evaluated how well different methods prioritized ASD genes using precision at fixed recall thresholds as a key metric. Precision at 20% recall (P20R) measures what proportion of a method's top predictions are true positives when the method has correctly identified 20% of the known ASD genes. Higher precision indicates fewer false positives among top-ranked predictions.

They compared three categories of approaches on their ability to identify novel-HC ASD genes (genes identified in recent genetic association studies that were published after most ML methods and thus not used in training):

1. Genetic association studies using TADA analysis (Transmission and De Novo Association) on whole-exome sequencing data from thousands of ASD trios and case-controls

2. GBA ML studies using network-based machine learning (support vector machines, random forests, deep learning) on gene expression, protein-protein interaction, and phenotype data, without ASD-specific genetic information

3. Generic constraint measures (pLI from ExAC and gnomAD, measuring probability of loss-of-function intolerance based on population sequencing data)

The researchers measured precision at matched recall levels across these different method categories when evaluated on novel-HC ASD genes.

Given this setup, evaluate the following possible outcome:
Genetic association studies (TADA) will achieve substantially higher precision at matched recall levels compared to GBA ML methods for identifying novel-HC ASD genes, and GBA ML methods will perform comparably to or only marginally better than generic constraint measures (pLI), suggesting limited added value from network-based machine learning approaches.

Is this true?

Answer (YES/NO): YES